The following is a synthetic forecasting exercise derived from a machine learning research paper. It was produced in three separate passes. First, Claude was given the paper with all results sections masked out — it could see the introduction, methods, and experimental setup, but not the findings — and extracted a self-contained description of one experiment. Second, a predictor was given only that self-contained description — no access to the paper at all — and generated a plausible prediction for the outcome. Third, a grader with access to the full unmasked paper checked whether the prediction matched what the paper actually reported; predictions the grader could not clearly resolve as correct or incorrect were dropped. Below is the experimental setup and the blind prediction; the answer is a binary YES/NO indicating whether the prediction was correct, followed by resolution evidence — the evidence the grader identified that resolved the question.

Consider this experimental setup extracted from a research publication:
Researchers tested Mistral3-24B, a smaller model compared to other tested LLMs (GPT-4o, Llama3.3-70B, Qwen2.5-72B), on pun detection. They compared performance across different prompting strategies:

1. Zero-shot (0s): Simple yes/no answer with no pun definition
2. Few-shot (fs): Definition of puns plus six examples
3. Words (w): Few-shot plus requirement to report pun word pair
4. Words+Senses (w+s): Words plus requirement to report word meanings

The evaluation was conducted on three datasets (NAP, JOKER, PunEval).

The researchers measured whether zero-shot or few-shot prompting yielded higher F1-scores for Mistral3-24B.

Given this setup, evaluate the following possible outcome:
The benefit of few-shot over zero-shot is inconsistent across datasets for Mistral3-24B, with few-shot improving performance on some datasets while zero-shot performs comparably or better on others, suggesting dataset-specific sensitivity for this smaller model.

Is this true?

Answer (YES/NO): NO